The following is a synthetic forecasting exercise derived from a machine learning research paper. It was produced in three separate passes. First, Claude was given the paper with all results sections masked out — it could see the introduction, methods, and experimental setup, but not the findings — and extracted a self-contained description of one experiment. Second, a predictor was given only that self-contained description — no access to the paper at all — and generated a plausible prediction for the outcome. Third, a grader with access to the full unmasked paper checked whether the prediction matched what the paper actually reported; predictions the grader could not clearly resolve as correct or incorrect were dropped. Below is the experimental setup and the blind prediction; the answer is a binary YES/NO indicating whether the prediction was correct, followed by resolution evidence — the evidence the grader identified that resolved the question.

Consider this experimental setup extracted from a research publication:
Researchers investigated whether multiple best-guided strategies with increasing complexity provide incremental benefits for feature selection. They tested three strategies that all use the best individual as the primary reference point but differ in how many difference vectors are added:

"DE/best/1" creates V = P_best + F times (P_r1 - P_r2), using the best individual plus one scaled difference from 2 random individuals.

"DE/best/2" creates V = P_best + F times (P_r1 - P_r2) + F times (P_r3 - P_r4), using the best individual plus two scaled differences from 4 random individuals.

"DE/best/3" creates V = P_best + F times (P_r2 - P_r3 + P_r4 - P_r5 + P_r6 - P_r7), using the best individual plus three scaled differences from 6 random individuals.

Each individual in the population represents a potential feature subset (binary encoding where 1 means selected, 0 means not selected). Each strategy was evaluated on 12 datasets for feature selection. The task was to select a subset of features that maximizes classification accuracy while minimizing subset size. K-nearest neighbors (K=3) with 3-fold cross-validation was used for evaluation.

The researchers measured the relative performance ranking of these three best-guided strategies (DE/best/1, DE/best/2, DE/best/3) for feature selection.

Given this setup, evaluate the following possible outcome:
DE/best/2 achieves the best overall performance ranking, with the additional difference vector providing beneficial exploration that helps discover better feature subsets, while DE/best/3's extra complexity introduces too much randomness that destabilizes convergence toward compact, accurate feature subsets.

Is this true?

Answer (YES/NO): NO